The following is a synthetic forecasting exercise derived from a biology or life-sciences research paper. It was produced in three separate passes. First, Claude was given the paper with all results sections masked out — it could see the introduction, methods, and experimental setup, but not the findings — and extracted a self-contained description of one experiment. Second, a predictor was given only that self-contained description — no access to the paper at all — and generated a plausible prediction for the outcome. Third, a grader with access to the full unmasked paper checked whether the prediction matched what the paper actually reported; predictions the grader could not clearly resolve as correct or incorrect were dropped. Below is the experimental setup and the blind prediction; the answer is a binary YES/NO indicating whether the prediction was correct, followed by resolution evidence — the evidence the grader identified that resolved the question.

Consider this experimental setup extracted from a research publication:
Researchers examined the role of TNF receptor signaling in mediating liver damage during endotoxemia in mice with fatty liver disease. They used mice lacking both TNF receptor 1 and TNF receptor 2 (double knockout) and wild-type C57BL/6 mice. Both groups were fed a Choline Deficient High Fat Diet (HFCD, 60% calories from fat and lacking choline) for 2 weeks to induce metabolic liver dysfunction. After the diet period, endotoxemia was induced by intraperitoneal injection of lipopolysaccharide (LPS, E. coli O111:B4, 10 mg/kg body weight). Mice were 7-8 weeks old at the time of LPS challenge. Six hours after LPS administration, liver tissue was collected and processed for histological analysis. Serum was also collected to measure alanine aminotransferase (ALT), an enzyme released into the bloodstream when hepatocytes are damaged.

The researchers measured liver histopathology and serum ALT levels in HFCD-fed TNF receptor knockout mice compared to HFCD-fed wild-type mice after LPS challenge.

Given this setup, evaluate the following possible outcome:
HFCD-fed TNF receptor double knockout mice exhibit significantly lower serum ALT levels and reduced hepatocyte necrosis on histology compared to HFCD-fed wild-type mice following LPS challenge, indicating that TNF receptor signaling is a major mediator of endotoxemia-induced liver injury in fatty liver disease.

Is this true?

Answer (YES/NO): YES